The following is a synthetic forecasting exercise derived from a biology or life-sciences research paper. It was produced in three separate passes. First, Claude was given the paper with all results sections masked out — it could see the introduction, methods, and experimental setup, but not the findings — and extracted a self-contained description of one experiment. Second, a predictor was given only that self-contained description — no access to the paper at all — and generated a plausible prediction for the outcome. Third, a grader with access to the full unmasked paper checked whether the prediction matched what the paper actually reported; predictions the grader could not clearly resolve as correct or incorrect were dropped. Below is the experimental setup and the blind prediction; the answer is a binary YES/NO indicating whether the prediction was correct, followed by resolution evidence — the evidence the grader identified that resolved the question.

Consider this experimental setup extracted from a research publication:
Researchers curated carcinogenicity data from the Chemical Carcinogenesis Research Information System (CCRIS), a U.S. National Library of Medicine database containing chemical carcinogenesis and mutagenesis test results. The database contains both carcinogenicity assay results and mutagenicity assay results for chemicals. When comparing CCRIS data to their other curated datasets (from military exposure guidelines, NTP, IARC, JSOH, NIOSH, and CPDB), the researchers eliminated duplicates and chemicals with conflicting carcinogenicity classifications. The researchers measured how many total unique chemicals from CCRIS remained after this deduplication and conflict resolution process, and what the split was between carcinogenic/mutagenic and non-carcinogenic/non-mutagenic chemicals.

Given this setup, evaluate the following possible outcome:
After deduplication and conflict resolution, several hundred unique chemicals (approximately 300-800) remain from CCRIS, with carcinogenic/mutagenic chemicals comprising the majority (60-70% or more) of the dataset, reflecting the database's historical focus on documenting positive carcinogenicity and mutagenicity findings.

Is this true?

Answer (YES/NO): NO